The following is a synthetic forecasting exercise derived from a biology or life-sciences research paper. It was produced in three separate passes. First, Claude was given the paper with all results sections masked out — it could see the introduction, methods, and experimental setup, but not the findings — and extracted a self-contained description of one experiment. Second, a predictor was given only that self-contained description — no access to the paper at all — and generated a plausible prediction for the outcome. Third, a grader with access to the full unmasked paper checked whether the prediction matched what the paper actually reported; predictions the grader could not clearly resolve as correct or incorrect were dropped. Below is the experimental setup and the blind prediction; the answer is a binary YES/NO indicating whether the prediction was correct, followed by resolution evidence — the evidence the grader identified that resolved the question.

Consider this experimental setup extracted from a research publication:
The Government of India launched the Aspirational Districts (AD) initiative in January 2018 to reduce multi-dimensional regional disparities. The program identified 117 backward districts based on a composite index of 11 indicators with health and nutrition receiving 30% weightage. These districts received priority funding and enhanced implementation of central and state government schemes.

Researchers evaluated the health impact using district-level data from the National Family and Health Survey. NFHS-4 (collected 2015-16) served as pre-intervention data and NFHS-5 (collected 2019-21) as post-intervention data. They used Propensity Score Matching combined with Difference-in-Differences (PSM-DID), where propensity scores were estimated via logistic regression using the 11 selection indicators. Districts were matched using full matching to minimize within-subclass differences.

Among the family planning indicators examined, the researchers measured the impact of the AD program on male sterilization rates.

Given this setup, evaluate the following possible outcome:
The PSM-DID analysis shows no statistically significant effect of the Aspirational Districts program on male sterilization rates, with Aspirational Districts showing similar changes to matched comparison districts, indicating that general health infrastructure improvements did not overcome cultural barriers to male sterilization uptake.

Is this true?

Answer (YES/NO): NO